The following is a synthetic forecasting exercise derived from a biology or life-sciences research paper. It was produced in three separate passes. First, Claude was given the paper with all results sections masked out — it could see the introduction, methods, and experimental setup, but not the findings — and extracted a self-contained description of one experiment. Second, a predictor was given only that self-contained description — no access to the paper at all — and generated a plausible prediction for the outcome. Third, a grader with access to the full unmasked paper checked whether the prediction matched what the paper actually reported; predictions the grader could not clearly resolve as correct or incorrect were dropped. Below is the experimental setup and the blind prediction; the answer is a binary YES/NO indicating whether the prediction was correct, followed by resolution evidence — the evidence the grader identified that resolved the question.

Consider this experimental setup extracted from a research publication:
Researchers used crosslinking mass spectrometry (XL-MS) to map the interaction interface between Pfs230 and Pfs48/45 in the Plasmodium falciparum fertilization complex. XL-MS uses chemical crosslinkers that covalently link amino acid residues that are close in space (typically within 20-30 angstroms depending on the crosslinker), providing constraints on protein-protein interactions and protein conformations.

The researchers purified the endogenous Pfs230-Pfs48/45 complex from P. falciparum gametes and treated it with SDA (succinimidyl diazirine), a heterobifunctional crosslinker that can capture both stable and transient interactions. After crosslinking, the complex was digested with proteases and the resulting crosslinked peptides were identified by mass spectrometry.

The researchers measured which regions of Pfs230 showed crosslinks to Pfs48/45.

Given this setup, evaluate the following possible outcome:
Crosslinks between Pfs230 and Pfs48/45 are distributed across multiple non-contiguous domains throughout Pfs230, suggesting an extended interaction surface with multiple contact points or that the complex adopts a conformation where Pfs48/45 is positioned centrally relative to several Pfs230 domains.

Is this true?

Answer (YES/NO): NO